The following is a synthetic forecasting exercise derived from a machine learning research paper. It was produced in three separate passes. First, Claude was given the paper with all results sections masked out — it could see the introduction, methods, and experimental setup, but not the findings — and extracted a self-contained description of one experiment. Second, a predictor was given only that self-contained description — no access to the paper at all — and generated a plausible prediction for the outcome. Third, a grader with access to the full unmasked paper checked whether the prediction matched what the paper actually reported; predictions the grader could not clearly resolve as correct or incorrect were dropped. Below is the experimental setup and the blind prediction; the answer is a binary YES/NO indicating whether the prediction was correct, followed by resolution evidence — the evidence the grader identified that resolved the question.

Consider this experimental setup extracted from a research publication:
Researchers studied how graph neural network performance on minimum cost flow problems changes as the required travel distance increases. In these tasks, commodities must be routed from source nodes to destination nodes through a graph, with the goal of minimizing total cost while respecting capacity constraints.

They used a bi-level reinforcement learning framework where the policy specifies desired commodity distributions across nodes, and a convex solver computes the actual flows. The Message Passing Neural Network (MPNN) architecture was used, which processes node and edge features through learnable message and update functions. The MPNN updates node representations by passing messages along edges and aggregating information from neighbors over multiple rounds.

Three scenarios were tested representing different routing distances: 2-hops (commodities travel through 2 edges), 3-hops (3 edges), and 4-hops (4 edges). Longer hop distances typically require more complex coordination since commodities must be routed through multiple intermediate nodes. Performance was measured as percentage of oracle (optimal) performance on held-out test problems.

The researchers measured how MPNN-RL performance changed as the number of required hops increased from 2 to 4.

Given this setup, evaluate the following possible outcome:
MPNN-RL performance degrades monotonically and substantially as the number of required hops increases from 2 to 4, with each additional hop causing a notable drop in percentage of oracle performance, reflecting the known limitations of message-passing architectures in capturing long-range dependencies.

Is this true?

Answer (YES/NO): NO